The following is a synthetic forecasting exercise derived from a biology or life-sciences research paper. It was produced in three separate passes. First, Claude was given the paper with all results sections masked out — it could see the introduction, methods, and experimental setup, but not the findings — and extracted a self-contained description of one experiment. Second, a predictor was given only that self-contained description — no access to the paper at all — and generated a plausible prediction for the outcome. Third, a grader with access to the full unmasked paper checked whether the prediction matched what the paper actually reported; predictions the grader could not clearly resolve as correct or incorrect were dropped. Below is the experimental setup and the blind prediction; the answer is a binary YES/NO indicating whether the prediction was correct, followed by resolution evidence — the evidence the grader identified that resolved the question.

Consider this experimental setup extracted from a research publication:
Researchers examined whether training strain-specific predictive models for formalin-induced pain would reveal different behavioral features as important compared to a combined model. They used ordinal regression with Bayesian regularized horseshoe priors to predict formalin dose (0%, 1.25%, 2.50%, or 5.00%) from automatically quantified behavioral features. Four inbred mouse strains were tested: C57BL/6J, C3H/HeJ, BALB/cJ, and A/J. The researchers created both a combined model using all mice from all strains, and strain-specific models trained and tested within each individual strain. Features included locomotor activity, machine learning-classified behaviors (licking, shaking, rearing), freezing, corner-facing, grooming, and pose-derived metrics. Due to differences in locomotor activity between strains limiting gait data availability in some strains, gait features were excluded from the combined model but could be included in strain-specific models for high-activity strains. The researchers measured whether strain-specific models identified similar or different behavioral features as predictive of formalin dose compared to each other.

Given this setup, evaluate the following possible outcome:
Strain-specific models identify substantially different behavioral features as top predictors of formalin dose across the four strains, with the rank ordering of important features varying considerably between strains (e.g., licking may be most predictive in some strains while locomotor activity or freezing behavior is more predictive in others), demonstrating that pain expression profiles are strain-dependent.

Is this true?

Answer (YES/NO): YES